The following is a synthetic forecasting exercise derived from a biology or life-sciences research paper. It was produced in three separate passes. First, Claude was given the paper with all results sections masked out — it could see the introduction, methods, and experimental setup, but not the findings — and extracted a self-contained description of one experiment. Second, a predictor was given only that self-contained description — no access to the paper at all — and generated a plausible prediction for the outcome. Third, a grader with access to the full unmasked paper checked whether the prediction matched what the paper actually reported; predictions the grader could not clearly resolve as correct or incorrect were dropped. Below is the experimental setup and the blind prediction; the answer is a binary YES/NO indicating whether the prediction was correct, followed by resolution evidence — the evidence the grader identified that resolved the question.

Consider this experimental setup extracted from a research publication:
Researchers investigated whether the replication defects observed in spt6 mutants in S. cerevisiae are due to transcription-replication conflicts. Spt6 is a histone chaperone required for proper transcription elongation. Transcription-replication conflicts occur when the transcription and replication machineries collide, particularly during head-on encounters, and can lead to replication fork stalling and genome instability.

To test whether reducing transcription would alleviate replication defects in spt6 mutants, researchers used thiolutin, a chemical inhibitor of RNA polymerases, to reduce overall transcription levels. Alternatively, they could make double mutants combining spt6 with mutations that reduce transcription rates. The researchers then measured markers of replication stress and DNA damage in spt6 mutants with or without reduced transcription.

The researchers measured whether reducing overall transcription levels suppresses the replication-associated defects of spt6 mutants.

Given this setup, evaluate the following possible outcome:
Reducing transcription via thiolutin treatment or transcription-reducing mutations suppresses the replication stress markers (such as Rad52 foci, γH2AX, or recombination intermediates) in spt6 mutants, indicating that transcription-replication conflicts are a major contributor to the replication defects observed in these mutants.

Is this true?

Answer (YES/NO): NO